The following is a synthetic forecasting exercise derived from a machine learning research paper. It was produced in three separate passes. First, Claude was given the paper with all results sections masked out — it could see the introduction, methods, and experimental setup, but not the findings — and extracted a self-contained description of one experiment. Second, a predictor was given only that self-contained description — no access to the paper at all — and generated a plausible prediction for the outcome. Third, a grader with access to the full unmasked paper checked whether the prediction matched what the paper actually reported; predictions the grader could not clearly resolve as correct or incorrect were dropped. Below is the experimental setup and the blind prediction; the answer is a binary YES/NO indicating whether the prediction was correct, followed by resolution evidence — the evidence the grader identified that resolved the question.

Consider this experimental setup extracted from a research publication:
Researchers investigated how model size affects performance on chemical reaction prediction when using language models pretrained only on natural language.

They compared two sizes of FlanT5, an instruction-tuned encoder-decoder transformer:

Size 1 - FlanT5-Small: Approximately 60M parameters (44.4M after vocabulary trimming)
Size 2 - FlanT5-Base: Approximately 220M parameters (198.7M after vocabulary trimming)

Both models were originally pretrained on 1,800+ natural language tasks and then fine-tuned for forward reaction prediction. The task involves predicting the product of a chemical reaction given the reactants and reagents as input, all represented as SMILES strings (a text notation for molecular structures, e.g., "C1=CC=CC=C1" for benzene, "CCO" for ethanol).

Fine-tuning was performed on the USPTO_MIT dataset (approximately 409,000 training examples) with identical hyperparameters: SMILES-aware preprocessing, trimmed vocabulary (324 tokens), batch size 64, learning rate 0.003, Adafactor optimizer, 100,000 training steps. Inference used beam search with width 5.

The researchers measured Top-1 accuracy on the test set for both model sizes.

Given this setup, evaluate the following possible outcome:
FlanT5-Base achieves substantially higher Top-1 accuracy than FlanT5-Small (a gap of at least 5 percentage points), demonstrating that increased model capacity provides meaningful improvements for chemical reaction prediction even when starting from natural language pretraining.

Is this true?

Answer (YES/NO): NO